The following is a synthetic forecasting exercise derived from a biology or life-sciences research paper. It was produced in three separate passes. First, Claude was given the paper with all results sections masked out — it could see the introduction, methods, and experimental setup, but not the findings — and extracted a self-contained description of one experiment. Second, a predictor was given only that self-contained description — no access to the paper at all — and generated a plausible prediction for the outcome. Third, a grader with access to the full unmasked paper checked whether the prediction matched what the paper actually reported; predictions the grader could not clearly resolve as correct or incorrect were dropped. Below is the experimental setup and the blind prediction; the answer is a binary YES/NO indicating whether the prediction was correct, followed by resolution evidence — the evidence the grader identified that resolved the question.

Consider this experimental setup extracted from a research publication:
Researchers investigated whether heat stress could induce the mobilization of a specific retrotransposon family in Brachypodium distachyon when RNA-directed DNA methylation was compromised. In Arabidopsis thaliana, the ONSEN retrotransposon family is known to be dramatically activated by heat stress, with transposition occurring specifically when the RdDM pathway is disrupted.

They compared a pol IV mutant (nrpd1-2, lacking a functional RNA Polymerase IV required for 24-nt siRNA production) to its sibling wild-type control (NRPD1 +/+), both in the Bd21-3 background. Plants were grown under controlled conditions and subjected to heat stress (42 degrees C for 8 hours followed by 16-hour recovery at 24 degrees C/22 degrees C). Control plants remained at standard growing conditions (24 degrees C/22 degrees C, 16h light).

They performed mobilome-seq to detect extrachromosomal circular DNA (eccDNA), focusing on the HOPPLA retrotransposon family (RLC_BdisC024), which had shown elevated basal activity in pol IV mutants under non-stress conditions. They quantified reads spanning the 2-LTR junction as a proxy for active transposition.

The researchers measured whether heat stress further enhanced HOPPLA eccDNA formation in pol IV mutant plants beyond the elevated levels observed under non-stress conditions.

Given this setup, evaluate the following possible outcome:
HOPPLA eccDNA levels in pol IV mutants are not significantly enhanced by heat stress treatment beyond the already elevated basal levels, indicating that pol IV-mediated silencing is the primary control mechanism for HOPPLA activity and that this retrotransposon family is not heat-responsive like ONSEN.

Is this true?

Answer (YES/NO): YES